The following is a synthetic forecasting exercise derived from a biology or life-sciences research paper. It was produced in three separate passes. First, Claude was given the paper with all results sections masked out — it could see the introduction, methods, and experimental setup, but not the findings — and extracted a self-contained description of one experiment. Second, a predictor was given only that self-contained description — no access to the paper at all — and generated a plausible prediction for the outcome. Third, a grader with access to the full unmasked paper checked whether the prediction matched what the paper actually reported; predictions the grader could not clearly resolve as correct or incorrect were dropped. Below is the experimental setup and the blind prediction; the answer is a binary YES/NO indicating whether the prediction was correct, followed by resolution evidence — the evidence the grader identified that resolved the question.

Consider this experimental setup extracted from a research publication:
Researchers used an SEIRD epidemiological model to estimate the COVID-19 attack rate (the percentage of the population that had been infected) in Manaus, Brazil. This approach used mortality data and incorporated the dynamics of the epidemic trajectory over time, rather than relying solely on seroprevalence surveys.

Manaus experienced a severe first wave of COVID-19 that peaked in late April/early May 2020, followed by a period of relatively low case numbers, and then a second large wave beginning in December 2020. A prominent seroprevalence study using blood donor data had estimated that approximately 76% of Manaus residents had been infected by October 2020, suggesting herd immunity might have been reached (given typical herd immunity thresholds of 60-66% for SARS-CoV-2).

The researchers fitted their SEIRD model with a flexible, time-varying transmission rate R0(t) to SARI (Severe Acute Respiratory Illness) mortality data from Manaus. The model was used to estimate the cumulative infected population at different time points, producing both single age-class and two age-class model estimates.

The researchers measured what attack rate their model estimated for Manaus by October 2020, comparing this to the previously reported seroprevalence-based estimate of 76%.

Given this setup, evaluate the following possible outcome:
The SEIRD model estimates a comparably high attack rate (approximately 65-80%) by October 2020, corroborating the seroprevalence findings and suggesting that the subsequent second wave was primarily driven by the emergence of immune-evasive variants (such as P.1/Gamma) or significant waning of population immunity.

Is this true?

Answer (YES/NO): NO